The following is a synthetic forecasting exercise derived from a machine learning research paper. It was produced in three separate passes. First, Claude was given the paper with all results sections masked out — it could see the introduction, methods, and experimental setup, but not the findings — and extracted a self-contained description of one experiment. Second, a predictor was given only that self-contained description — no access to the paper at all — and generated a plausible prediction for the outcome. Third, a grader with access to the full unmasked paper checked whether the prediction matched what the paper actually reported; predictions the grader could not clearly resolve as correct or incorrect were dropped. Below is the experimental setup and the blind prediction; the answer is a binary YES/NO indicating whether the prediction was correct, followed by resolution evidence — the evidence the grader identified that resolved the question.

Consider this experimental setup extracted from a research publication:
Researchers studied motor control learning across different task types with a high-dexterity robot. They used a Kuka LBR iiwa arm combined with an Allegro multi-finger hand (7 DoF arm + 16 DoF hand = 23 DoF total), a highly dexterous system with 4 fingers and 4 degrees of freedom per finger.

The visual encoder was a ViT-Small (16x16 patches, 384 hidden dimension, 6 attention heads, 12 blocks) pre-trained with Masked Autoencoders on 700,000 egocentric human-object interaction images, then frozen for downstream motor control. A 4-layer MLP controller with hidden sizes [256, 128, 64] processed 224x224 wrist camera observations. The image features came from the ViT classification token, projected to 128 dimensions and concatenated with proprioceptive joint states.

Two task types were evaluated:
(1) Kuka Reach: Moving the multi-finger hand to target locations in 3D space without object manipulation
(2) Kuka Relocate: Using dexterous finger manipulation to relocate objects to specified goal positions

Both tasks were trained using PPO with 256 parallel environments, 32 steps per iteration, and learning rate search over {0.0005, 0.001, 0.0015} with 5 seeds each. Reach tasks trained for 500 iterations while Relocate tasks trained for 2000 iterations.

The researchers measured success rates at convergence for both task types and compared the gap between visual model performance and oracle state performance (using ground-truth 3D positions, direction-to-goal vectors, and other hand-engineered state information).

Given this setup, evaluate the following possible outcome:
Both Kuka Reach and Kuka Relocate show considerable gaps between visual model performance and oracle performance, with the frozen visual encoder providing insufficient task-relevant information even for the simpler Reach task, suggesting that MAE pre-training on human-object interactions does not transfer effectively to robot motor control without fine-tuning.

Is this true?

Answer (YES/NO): NO